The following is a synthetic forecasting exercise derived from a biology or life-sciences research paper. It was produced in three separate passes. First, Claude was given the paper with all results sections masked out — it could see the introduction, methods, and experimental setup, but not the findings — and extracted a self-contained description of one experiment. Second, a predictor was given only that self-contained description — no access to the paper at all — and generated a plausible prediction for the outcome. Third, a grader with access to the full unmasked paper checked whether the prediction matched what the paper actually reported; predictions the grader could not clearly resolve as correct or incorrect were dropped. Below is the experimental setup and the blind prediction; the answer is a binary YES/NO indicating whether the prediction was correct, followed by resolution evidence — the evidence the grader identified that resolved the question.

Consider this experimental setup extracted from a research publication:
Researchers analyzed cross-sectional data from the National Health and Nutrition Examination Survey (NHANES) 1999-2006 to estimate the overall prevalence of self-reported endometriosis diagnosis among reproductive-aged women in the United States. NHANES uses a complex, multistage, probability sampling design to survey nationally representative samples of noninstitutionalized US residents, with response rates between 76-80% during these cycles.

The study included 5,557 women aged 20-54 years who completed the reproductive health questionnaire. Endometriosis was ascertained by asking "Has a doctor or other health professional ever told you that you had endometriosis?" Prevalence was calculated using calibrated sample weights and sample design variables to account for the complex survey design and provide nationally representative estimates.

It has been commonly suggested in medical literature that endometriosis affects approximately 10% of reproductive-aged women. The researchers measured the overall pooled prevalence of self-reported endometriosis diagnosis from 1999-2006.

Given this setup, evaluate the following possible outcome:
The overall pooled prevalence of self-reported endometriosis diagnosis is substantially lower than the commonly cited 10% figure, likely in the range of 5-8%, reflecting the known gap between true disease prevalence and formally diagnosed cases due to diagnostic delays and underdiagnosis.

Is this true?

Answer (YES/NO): NO